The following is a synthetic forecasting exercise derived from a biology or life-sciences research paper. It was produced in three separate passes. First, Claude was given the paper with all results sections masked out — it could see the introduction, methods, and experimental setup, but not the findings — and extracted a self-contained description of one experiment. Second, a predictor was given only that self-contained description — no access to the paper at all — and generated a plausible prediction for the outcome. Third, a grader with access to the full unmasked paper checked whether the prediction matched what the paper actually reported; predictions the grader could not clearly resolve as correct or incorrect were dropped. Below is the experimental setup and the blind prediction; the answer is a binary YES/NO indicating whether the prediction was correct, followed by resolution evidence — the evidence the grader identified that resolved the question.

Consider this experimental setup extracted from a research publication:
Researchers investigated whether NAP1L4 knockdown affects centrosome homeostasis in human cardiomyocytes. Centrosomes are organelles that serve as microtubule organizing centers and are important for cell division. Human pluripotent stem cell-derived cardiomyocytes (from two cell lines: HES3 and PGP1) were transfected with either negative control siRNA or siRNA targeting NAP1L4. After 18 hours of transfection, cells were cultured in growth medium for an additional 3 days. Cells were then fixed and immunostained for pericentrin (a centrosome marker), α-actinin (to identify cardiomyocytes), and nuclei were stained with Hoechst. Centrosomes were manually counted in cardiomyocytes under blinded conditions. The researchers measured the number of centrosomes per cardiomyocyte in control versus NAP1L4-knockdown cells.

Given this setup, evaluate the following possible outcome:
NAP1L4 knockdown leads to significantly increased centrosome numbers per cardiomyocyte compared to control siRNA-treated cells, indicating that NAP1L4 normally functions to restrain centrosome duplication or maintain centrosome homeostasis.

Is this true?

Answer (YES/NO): NO